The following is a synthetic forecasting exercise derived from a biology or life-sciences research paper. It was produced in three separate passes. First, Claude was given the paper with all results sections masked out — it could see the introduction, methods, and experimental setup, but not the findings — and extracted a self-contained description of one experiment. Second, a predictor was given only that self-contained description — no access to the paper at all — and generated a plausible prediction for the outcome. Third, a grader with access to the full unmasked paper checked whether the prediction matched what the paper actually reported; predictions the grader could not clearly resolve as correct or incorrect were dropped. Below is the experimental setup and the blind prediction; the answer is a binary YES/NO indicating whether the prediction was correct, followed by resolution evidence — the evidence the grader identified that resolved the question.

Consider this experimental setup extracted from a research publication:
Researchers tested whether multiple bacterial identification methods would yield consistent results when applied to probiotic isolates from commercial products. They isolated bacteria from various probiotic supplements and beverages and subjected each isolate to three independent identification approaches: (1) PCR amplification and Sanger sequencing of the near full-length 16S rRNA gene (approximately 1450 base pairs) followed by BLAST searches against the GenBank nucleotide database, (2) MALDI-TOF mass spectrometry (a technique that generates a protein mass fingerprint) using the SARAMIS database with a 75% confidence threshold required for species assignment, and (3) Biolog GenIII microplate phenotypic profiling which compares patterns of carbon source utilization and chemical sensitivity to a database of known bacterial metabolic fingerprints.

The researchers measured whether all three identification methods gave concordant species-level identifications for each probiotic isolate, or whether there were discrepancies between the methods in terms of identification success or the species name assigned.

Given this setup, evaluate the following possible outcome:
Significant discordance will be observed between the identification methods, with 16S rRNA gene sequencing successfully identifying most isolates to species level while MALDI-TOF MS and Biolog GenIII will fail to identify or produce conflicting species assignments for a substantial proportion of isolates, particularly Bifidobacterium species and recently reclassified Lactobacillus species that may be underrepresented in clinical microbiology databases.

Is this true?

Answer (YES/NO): NO